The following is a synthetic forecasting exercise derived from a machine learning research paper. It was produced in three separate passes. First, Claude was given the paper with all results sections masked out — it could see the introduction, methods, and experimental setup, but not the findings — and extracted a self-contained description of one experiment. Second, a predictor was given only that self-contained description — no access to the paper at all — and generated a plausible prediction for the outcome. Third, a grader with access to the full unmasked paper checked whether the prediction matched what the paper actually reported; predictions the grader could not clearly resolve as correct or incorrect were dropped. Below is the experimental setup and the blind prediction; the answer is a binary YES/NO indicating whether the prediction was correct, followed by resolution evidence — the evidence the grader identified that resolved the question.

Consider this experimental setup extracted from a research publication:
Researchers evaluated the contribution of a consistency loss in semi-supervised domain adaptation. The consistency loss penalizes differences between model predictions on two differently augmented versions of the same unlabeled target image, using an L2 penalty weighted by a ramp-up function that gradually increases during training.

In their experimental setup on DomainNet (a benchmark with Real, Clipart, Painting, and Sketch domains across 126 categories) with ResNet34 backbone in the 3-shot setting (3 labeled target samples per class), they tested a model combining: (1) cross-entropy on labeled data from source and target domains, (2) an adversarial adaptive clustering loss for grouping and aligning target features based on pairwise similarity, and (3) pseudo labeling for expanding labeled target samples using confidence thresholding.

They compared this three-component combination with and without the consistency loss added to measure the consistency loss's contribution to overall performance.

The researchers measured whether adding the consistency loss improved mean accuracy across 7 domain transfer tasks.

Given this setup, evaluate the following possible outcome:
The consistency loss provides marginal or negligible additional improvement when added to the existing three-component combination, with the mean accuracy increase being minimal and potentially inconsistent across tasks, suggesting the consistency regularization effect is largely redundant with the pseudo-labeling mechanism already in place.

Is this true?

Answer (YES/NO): NO